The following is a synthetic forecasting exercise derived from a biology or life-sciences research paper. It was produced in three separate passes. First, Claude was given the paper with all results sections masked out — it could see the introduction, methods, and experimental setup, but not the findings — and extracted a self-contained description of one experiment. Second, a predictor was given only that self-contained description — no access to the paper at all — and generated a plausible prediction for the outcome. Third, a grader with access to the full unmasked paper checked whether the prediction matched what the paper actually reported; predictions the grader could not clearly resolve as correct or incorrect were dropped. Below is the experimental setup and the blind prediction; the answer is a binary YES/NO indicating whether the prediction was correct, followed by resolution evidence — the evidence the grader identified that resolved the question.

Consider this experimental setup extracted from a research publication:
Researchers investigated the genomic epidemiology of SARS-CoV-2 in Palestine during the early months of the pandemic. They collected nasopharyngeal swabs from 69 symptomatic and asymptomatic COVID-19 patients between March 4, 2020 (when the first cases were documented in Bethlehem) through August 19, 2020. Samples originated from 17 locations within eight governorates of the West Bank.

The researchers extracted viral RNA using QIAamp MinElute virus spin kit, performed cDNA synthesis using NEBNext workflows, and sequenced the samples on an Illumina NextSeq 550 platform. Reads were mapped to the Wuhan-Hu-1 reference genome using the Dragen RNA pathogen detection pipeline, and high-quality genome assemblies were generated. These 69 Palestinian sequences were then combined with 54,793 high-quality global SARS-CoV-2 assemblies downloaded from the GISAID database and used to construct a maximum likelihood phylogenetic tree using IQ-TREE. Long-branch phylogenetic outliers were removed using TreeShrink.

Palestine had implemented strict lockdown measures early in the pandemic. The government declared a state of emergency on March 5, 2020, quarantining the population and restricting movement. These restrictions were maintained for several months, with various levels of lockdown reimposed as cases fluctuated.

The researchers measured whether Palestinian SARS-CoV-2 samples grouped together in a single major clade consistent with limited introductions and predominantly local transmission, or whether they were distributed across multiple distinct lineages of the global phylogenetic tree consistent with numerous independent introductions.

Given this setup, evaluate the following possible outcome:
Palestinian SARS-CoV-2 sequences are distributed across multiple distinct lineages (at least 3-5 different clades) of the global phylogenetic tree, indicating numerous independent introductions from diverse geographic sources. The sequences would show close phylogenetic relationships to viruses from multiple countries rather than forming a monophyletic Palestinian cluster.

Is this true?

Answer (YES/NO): YES